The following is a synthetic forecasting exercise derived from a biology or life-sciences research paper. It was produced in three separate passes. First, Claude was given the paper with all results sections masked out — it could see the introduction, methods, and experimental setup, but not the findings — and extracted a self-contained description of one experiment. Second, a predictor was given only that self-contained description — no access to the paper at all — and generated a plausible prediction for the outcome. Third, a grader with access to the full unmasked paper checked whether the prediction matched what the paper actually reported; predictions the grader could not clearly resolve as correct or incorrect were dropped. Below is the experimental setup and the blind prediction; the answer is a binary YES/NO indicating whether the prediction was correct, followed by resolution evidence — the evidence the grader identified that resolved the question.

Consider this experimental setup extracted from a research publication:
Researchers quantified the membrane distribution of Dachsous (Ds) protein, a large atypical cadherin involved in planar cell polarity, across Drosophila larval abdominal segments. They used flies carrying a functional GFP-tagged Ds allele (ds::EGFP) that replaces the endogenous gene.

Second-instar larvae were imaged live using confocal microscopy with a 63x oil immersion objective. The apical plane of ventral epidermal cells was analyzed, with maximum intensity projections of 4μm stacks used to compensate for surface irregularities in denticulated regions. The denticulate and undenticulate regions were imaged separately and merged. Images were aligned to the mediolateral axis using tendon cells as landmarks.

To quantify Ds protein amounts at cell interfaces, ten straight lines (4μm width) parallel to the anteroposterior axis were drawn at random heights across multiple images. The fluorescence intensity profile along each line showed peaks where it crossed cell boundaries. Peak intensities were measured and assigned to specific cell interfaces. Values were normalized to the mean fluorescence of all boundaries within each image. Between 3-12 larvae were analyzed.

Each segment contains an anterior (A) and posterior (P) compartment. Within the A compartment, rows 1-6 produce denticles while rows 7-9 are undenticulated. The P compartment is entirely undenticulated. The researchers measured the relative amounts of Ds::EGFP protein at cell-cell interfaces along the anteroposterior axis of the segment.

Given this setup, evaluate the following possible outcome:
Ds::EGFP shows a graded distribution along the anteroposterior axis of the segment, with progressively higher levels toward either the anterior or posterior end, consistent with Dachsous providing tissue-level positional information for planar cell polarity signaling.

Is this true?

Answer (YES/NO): NO